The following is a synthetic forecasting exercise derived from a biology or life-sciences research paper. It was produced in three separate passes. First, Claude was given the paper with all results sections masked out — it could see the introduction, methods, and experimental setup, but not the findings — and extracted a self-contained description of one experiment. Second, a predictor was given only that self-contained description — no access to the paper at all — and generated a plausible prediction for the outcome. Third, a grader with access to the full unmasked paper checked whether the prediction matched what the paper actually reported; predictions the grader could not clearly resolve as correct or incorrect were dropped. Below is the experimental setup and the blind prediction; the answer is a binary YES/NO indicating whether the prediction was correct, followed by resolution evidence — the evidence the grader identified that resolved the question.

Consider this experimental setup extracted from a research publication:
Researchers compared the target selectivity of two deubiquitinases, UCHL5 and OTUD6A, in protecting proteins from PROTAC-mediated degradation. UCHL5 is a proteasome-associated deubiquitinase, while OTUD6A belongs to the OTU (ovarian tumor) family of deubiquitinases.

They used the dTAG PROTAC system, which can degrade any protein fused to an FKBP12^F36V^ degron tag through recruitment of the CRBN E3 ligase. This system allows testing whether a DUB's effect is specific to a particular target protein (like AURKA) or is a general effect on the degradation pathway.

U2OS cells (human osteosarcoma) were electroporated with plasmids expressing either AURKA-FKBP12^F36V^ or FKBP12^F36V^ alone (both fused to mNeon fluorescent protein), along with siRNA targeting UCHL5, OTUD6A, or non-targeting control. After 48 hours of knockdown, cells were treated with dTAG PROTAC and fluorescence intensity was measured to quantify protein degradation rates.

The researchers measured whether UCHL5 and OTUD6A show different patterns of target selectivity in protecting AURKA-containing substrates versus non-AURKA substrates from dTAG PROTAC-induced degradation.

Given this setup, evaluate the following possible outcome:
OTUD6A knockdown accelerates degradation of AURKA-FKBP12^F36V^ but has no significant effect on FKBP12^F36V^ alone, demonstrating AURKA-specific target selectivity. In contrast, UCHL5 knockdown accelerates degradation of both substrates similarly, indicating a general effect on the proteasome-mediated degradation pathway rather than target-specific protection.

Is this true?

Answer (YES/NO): NO